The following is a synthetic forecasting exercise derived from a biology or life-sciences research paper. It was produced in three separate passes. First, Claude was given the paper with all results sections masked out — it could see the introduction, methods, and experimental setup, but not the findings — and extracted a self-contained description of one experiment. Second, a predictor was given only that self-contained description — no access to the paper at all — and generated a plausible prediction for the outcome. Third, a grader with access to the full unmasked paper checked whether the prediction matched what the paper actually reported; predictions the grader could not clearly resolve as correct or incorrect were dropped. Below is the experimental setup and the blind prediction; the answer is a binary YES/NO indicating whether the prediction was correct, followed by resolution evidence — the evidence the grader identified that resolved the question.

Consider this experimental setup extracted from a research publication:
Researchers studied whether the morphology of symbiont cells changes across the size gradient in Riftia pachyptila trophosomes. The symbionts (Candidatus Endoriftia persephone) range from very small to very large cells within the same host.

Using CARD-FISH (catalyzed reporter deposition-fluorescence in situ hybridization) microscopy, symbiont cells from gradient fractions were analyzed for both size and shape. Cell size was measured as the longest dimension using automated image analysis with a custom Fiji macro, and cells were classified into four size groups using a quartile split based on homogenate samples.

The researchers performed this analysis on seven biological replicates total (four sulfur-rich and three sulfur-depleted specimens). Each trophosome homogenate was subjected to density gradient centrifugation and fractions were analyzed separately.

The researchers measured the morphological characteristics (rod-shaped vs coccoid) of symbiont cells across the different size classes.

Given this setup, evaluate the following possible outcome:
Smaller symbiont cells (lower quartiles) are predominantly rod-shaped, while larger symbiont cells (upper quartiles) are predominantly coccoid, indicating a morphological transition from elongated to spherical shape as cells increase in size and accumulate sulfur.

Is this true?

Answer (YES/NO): NO